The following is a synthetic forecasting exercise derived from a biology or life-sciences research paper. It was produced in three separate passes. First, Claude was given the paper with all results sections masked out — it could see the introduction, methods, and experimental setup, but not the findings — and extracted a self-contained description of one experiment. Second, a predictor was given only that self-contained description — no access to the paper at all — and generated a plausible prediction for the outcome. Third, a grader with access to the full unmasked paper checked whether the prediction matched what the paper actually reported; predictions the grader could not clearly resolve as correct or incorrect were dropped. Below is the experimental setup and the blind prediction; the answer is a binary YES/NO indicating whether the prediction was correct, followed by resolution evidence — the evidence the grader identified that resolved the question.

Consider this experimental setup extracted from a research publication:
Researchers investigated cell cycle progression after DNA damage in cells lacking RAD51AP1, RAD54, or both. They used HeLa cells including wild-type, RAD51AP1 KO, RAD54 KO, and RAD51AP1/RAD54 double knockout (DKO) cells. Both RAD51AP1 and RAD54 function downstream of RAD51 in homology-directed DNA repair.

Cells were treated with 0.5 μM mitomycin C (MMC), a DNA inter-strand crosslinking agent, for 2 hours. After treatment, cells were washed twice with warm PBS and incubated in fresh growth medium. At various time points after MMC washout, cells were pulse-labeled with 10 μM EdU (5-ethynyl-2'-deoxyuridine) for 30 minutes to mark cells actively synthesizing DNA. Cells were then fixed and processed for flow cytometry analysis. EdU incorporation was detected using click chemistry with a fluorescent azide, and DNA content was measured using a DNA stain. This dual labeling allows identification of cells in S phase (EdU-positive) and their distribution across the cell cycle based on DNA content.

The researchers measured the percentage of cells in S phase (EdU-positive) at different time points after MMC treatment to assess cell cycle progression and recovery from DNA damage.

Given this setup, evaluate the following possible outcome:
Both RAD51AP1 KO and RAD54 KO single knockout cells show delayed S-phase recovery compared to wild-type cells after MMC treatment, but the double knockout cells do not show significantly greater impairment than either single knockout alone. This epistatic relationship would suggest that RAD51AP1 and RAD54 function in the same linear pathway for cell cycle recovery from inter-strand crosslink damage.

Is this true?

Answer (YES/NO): NO